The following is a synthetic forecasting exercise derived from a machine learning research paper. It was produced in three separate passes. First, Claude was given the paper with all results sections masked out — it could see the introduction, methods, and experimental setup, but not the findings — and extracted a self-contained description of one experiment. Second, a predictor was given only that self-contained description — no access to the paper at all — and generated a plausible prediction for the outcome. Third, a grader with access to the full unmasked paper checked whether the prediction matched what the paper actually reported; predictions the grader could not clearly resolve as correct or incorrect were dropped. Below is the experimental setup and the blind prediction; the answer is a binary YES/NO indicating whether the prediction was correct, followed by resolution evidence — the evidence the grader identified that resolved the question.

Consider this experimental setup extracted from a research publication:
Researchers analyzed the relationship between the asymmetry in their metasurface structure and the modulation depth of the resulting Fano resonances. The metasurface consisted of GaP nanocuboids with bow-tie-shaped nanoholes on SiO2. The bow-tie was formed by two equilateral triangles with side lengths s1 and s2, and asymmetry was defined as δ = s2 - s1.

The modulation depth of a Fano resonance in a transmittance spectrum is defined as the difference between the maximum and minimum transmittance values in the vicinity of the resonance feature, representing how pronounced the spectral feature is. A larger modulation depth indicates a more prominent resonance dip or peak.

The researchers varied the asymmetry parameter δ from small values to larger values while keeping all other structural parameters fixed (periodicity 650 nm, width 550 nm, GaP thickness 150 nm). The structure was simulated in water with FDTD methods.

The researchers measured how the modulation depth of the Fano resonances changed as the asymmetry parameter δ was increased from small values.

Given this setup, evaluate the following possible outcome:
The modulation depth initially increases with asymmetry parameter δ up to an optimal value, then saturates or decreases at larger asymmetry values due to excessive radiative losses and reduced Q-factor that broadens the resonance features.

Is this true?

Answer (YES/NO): NO